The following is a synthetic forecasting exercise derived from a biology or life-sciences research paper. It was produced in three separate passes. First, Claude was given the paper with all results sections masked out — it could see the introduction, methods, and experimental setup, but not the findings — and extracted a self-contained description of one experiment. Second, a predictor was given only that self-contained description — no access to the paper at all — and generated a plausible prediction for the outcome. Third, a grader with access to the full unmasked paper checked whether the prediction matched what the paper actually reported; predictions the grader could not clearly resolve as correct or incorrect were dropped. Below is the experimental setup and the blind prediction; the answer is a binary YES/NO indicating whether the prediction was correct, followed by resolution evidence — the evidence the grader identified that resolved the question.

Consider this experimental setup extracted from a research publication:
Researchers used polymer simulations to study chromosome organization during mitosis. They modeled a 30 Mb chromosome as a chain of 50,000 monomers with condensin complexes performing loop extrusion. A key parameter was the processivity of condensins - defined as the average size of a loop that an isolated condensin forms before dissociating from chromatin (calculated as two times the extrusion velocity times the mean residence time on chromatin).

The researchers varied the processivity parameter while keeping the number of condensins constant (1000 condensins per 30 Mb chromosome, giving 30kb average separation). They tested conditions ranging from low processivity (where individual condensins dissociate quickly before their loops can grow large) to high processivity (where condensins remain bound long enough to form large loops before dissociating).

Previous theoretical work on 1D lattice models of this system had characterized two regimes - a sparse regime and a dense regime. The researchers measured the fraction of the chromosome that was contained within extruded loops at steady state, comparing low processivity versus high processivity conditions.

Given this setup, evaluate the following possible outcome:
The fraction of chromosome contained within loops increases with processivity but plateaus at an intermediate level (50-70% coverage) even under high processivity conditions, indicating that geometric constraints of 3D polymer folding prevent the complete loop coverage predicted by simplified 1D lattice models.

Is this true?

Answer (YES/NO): NO